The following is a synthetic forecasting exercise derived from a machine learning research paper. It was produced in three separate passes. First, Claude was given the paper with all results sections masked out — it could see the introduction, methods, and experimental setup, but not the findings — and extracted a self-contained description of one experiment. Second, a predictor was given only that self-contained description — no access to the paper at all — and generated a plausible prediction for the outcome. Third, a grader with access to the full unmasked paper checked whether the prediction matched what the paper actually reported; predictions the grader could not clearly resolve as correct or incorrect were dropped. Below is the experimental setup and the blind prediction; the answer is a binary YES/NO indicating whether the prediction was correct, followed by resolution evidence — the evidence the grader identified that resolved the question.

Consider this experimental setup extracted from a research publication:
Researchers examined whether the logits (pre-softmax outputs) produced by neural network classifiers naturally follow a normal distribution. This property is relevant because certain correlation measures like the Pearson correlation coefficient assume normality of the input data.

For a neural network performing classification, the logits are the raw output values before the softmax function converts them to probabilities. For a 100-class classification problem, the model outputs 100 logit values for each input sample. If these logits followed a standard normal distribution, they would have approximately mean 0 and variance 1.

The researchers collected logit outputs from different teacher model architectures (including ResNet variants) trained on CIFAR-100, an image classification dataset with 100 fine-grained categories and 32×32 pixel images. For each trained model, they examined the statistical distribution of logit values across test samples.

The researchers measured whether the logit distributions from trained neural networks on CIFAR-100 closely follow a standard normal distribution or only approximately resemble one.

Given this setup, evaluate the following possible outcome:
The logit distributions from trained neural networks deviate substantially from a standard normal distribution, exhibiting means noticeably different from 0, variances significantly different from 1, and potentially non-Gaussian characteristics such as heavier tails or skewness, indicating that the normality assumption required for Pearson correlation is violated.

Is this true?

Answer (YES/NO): NO